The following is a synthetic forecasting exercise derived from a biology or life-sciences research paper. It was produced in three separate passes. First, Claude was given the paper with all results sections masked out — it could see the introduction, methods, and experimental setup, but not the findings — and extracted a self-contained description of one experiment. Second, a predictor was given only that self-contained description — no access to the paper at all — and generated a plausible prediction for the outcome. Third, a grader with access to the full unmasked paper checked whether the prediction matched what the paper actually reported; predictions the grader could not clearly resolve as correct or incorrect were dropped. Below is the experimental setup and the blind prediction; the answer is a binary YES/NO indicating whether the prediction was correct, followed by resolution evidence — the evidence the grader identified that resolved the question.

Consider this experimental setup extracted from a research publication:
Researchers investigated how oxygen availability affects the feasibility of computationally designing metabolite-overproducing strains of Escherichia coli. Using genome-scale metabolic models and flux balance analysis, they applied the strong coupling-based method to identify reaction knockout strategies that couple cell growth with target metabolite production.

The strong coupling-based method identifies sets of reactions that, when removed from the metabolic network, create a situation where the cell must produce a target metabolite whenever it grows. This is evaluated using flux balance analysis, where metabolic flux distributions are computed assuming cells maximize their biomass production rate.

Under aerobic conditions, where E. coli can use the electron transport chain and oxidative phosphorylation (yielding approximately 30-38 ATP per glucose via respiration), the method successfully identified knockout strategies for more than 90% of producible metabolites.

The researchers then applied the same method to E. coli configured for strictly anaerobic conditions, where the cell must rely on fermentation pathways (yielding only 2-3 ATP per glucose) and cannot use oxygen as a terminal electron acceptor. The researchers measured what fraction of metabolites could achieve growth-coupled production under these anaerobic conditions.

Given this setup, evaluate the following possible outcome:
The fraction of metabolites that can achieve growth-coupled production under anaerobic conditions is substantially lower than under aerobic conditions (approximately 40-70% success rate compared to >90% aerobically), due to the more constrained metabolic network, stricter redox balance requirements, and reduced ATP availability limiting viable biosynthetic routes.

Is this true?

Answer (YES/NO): NO